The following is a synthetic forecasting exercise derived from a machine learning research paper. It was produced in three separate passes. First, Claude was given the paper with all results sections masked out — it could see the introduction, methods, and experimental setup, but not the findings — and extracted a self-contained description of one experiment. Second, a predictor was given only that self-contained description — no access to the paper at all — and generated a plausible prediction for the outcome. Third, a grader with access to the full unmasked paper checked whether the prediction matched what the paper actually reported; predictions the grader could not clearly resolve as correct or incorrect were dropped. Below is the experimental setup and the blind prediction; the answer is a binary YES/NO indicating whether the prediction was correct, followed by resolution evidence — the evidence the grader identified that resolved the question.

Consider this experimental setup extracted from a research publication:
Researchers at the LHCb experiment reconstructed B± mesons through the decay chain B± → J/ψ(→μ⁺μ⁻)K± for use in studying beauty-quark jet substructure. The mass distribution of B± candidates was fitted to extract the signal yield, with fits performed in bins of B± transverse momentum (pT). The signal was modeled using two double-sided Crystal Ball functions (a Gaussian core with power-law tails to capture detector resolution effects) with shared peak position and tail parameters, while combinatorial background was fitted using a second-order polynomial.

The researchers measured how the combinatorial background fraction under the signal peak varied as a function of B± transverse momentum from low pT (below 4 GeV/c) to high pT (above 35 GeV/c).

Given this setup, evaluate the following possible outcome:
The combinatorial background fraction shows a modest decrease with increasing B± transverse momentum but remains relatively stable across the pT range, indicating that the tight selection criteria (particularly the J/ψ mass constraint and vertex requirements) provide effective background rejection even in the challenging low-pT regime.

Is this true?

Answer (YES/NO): NO